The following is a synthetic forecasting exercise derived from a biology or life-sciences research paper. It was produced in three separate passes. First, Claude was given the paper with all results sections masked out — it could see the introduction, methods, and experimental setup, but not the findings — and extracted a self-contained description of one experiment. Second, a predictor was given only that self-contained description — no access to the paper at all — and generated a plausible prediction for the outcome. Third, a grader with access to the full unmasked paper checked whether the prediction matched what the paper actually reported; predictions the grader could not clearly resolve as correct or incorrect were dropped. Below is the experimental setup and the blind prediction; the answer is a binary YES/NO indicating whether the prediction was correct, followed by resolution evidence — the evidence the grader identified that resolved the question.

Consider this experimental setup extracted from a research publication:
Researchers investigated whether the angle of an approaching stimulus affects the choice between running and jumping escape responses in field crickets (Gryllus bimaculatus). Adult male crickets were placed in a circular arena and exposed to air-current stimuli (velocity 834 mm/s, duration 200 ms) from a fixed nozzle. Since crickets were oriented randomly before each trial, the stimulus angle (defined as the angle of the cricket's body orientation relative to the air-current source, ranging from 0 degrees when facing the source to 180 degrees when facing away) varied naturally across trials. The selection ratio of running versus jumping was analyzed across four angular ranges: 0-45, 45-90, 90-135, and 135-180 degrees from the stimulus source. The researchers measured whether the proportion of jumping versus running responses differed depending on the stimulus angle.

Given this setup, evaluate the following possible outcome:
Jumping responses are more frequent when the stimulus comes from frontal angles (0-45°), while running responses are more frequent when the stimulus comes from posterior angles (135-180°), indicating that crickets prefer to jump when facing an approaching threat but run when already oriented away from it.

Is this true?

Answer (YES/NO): NO